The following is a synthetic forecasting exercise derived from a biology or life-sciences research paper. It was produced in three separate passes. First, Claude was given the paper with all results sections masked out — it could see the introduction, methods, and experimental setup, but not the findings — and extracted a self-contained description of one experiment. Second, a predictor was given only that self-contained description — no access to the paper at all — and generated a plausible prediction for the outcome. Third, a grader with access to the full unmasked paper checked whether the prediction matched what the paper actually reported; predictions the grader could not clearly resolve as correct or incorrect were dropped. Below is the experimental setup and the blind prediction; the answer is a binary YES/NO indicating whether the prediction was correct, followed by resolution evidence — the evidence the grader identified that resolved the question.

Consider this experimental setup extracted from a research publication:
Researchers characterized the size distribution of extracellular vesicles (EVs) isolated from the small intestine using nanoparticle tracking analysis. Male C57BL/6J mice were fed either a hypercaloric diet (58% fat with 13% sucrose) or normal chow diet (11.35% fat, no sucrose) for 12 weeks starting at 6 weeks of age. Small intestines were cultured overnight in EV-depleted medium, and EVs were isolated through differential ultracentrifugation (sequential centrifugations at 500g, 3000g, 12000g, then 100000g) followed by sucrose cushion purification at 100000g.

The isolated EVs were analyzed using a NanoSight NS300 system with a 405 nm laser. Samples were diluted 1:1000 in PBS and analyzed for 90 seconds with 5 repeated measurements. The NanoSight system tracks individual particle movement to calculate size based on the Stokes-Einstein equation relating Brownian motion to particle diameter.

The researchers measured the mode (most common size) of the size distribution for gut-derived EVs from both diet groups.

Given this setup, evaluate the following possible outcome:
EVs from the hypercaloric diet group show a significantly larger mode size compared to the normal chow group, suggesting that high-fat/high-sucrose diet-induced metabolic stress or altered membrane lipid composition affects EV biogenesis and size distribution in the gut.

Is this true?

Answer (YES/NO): NO